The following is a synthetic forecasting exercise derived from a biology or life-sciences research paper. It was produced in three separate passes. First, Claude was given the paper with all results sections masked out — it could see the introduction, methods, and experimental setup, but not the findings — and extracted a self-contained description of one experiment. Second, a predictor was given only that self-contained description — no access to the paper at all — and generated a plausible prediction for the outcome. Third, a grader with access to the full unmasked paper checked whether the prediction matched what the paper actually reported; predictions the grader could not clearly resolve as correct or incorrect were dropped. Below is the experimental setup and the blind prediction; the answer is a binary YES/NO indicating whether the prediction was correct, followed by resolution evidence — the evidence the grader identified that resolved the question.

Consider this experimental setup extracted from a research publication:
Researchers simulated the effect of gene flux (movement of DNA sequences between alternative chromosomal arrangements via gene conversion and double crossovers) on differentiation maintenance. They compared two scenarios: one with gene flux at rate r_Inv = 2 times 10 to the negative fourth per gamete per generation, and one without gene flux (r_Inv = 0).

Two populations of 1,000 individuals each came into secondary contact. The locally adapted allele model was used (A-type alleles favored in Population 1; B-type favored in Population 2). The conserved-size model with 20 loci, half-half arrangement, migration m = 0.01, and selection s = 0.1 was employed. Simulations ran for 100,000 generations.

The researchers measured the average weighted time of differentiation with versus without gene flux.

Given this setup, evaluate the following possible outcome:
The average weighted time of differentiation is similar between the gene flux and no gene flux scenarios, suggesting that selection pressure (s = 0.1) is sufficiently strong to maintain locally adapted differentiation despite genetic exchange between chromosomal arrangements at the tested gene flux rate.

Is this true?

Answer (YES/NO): YES